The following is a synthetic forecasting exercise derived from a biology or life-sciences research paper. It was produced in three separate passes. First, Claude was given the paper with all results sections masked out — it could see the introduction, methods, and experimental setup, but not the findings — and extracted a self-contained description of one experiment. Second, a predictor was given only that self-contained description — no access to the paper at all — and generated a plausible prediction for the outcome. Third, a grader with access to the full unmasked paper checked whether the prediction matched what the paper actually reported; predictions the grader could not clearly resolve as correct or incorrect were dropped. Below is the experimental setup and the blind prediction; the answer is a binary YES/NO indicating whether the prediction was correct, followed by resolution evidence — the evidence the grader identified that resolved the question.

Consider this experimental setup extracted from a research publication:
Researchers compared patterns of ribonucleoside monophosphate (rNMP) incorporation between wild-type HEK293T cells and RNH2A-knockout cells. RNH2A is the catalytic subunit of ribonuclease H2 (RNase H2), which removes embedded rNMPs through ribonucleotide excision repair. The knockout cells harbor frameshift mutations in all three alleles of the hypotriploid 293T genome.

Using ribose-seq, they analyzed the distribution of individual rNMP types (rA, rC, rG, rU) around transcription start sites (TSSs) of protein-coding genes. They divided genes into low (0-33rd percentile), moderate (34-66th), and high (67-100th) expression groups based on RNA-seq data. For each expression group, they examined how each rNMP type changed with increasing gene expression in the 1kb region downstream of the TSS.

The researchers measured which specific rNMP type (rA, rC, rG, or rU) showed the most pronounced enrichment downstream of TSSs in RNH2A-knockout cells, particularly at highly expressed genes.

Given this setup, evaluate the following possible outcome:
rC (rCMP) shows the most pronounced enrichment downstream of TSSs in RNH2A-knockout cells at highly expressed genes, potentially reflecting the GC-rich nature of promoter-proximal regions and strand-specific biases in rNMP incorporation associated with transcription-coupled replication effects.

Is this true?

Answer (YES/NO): NO